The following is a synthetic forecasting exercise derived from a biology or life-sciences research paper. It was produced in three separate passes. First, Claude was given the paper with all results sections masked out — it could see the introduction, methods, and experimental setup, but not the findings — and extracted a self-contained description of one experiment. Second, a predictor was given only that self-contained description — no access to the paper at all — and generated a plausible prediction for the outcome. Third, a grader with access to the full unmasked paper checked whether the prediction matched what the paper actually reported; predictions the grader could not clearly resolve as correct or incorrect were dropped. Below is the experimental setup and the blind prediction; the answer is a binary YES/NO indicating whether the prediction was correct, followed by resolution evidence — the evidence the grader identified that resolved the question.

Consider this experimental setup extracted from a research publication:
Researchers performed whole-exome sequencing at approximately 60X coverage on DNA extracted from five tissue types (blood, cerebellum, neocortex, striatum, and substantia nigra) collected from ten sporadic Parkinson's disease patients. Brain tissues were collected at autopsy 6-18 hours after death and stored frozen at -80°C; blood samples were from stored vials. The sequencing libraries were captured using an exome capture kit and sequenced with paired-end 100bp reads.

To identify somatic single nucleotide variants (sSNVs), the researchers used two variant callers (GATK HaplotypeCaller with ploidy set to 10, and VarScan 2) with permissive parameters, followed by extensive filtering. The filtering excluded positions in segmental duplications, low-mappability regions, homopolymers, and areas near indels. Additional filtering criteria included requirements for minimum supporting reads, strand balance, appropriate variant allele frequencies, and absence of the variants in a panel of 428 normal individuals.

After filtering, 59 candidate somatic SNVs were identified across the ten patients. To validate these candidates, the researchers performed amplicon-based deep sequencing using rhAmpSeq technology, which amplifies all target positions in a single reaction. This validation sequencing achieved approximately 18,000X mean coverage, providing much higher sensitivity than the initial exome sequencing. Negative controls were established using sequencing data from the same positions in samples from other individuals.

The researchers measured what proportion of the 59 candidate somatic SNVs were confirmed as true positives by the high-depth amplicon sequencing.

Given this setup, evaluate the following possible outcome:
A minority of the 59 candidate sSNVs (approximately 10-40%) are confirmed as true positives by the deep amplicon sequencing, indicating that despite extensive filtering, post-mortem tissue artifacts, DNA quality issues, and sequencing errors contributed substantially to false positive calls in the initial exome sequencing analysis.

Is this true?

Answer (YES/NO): NO